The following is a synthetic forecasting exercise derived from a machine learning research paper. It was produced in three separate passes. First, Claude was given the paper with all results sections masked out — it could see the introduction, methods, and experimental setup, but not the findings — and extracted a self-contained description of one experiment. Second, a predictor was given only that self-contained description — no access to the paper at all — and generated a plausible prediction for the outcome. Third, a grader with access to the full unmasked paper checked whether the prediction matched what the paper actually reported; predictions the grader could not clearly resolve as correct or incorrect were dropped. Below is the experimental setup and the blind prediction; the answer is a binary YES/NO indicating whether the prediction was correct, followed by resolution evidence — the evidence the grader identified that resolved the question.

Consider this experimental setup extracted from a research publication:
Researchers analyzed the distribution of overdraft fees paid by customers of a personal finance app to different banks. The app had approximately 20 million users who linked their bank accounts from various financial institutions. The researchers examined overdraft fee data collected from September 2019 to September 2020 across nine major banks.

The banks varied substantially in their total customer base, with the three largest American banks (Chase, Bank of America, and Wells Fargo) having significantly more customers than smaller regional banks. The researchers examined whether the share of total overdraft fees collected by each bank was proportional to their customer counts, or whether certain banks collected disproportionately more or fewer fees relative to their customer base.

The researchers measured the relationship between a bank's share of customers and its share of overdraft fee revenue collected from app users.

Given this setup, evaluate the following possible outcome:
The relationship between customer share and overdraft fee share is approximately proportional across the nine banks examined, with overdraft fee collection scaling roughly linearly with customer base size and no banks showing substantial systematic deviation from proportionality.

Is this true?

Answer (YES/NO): YES